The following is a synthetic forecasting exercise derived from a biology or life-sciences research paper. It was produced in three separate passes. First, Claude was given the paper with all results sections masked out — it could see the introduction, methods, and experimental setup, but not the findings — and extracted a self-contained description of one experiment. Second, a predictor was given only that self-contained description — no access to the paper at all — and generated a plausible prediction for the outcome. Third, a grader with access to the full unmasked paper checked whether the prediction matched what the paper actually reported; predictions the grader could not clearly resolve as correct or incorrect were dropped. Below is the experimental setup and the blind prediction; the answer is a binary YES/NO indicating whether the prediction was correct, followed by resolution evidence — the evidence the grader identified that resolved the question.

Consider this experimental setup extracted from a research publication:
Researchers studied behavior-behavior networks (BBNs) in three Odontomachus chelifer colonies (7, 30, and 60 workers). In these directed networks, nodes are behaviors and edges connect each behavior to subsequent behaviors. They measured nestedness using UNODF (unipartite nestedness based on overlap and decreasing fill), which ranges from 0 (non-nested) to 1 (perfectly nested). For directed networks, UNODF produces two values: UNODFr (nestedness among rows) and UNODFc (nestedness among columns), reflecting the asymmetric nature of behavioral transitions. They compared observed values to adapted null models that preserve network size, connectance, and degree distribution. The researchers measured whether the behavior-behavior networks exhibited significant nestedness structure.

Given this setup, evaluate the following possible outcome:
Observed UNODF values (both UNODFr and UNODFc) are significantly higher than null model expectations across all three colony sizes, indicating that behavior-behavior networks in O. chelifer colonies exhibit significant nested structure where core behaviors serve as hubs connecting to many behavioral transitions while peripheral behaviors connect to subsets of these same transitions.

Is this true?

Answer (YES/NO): NO